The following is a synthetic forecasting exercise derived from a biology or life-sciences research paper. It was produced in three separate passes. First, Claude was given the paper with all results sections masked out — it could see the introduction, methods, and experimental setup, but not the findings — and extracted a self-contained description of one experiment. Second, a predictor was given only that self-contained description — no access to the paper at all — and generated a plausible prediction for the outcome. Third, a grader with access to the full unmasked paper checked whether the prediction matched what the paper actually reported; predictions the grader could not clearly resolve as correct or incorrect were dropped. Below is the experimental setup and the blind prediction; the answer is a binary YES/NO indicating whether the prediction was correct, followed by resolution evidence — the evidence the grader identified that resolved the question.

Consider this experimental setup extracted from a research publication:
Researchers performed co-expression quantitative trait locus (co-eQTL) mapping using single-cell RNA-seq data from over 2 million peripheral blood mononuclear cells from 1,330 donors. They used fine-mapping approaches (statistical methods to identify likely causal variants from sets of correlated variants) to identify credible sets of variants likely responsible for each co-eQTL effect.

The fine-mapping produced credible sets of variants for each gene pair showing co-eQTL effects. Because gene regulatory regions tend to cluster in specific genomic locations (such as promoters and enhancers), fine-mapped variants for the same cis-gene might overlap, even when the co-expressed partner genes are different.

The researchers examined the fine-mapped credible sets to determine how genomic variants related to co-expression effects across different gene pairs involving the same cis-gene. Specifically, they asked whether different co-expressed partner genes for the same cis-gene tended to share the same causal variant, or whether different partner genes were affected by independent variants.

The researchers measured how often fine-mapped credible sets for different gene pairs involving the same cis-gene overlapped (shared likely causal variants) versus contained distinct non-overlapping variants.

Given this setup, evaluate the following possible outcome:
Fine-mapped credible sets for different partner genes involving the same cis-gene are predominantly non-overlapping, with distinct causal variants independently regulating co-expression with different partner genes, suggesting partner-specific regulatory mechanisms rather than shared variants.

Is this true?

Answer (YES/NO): NO